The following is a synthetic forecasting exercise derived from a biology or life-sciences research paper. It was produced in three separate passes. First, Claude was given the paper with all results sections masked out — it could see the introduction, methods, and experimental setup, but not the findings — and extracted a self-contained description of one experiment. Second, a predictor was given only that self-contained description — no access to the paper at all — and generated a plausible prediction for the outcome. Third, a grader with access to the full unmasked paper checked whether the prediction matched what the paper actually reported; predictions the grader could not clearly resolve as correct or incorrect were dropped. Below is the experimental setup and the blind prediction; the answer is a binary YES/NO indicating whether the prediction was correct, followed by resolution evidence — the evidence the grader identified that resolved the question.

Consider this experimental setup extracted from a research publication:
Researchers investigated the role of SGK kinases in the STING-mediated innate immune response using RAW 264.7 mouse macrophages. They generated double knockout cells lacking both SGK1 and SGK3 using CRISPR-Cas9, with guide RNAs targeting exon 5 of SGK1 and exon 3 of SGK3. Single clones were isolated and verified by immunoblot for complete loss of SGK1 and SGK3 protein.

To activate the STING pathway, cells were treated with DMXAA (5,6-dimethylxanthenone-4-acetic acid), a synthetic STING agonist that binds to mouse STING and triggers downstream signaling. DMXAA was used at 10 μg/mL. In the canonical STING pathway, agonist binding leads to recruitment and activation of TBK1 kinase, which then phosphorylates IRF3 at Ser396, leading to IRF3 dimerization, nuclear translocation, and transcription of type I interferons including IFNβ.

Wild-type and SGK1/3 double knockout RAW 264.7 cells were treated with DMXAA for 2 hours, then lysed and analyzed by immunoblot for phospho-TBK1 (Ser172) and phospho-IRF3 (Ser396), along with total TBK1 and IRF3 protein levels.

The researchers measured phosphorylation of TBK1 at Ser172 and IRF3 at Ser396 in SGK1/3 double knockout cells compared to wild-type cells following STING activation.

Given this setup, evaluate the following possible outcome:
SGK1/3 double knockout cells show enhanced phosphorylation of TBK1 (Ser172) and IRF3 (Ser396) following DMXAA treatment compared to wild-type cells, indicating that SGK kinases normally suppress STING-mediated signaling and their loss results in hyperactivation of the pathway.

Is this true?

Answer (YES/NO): NO